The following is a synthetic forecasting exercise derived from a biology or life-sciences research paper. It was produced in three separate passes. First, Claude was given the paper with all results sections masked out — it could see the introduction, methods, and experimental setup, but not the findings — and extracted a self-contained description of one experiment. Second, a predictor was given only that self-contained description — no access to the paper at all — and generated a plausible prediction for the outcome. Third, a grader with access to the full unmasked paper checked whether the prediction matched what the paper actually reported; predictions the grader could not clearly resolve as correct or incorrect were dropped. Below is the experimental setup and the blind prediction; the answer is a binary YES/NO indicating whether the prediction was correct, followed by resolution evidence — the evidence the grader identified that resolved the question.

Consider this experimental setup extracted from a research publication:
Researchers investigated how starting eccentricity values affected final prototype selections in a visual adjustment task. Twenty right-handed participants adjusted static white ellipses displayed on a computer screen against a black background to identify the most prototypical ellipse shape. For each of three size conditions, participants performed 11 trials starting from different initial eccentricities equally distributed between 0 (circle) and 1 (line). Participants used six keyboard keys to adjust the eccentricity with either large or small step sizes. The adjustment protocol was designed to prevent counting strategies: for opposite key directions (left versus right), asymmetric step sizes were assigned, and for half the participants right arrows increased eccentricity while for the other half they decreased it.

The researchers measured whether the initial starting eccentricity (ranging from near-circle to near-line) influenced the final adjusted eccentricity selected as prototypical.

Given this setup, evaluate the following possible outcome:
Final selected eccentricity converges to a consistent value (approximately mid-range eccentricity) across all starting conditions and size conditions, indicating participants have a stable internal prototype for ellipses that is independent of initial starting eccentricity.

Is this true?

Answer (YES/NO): NO